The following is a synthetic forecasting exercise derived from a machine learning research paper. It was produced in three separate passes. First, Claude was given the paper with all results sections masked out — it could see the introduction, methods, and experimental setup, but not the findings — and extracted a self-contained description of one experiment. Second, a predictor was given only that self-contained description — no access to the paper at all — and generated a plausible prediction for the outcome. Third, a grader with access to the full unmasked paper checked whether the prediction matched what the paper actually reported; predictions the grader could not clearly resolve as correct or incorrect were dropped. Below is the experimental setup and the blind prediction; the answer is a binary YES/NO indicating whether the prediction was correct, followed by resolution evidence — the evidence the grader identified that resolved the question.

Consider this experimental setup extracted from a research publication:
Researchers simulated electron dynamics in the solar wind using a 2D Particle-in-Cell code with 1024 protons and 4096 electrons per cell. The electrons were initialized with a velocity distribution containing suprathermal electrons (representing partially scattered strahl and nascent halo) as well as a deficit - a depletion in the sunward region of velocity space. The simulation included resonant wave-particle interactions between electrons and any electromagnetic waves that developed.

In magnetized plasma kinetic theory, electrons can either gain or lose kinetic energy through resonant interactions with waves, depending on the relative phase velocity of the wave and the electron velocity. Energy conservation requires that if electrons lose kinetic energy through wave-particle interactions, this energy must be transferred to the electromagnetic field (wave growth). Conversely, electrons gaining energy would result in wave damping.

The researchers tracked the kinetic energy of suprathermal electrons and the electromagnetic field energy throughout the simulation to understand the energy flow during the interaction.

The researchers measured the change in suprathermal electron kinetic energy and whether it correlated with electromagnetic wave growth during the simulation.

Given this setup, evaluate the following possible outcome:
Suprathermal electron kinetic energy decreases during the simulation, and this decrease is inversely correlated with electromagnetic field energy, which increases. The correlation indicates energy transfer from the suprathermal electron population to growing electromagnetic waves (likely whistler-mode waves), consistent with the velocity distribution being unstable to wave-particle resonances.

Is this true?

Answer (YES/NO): YES